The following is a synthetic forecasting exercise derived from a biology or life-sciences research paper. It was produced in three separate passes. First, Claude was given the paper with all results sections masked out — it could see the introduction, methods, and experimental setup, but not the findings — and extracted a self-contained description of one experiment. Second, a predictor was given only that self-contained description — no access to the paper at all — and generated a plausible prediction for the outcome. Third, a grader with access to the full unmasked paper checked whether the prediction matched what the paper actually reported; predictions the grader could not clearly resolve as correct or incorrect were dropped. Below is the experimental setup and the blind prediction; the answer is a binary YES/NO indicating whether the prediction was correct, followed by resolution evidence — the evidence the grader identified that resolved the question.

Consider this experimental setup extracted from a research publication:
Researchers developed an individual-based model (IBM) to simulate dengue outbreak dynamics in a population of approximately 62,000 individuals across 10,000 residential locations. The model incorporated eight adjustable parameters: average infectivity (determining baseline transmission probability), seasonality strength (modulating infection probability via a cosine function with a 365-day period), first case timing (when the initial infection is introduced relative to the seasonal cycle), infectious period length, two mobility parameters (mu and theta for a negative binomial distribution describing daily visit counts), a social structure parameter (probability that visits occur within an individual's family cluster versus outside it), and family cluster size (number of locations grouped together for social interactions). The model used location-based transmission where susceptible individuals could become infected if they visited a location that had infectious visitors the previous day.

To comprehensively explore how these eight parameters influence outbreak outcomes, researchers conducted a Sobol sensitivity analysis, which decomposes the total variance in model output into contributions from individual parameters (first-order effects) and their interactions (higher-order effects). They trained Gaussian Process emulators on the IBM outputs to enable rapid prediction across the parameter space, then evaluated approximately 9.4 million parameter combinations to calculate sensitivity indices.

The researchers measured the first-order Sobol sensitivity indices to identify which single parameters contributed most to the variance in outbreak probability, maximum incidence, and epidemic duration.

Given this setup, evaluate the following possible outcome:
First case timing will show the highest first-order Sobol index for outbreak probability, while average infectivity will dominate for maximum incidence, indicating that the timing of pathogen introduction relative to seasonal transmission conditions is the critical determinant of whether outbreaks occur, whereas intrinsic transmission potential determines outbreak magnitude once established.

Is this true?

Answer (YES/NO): NO